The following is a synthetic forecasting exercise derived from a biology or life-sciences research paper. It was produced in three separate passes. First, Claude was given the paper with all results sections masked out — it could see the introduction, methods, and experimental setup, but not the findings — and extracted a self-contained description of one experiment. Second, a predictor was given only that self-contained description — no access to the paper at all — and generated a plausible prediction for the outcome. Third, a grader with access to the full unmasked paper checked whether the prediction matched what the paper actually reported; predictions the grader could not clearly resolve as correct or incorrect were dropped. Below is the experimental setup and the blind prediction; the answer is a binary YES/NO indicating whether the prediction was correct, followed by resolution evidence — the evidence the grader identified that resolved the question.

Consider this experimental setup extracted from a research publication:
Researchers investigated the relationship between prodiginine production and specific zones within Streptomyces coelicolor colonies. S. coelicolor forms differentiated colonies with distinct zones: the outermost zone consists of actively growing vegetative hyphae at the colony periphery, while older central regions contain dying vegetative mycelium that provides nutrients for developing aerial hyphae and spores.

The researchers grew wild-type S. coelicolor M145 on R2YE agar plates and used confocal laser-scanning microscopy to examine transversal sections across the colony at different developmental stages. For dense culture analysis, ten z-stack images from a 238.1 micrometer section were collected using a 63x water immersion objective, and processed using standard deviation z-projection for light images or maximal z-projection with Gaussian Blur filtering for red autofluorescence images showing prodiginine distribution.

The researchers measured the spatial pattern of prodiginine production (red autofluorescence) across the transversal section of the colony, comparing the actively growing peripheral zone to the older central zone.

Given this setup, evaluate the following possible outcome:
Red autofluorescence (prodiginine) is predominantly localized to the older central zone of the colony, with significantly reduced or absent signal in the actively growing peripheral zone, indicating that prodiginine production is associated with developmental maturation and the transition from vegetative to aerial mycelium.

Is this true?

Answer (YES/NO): NO